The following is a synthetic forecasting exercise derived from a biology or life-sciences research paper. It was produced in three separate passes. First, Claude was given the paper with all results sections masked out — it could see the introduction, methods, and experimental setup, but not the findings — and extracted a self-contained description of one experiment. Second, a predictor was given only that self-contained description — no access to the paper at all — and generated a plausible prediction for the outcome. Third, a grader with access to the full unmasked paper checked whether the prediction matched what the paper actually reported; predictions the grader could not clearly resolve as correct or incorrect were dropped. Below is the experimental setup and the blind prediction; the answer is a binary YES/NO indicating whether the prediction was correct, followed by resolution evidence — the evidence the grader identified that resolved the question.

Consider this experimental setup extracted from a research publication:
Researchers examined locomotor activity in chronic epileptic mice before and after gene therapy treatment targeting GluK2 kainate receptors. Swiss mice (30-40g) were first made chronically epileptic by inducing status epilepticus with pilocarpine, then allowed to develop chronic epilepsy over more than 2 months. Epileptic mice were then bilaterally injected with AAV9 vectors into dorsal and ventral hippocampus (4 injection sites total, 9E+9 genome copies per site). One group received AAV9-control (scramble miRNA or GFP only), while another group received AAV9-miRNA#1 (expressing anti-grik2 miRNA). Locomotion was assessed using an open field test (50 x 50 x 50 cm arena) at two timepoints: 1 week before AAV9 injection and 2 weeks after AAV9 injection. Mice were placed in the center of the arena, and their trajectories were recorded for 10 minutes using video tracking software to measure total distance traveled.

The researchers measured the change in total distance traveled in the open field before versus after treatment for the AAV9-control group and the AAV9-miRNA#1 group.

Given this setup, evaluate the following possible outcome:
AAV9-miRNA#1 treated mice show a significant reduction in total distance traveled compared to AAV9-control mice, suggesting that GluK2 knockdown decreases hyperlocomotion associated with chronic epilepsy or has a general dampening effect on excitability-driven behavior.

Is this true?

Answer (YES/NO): YES